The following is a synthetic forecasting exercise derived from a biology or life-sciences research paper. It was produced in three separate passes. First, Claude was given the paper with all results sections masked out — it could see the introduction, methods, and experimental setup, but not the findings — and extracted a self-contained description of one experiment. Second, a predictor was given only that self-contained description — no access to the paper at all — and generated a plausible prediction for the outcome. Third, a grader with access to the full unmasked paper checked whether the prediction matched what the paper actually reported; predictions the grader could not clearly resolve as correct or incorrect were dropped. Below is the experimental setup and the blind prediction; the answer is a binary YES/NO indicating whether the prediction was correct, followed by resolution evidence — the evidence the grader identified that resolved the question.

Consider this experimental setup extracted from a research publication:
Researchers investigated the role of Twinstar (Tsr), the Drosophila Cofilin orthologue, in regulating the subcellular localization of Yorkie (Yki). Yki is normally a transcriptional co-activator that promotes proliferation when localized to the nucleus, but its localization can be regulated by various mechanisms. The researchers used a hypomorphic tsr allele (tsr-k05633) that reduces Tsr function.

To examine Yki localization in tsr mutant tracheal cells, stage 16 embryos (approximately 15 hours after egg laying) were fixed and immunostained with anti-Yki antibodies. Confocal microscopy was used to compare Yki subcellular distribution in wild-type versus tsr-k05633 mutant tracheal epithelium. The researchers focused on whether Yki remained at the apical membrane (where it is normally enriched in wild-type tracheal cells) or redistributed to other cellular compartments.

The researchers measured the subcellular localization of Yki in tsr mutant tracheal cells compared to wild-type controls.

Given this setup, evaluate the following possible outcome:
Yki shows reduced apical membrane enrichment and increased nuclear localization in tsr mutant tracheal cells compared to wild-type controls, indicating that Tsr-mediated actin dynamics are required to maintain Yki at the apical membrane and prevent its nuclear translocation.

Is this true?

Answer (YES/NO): YES